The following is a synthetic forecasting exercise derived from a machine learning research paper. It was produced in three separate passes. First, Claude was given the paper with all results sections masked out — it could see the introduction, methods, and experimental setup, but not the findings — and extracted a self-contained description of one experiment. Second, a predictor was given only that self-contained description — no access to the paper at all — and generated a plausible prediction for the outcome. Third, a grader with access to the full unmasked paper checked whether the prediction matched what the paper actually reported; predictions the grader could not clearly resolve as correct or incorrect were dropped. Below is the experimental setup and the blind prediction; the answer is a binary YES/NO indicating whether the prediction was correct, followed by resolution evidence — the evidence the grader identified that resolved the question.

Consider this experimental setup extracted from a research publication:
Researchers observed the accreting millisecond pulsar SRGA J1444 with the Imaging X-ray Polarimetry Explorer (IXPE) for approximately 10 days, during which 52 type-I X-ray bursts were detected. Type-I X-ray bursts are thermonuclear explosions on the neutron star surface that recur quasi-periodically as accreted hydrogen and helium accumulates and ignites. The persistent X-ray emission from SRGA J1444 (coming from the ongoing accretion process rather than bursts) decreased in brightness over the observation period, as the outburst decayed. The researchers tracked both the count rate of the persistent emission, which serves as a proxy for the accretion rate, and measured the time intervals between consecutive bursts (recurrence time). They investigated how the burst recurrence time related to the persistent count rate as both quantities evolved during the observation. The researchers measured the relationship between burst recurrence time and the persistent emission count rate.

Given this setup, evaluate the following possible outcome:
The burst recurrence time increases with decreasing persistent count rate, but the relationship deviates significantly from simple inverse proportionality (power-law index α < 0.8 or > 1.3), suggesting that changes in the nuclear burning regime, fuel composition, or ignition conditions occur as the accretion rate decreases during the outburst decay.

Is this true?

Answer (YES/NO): NO